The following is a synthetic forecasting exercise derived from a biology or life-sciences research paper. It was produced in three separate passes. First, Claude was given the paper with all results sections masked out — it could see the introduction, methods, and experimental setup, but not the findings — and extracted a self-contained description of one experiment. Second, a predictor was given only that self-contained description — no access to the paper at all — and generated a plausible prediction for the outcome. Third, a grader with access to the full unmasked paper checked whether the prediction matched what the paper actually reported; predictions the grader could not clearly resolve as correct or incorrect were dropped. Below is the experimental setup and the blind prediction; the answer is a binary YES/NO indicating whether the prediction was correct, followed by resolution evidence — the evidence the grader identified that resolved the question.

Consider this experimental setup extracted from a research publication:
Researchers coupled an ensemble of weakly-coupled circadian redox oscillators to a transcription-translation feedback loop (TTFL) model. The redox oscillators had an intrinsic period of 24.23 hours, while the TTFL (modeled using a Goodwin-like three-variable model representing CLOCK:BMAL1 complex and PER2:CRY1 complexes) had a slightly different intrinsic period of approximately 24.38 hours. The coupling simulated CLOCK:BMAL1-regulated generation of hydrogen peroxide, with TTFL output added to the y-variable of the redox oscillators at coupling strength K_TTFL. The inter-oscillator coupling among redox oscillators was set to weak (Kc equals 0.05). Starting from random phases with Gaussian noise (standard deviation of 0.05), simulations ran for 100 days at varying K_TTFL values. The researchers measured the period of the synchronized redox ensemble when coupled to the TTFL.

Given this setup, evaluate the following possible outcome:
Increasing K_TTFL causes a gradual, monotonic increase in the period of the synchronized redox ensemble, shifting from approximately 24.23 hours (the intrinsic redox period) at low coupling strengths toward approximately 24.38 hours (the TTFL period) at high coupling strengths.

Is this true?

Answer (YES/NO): NO